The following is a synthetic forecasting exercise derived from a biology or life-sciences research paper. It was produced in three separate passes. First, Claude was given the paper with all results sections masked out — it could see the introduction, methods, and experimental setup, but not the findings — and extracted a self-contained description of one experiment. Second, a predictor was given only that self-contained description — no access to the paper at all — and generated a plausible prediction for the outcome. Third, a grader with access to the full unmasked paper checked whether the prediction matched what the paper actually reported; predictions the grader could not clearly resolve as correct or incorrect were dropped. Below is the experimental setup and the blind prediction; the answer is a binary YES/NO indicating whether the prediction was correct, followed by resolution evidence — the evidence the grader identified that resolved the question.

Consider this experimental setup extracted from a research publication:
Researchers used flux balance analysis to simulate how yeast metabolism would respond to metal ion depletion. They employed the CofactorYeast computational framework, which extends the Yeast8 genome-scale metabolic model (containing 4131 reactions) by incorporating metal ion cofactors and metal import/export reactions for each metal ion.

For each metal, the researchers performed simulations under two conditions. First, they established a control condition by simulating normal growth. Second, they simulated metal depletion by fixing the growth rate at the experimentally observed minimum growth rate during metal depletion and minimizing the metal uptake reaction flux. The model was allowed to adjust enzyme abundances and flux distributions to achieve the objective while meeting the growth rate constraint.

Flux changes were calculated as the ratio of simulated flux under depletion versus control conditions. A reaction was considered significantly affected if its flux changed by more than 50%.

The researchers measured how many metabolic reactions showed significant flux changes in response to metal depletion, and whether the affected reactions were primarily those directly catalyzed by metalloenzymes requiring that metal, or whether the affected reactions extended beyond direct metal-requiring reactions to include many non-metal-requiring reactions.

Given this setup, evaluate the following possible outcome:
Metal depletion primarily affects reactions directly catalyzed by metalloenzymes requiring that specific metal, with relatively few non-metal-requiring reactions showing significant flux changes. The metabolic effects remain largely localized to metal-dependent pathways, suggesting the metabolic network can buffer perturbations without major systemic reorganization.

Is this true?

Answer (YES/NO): NO